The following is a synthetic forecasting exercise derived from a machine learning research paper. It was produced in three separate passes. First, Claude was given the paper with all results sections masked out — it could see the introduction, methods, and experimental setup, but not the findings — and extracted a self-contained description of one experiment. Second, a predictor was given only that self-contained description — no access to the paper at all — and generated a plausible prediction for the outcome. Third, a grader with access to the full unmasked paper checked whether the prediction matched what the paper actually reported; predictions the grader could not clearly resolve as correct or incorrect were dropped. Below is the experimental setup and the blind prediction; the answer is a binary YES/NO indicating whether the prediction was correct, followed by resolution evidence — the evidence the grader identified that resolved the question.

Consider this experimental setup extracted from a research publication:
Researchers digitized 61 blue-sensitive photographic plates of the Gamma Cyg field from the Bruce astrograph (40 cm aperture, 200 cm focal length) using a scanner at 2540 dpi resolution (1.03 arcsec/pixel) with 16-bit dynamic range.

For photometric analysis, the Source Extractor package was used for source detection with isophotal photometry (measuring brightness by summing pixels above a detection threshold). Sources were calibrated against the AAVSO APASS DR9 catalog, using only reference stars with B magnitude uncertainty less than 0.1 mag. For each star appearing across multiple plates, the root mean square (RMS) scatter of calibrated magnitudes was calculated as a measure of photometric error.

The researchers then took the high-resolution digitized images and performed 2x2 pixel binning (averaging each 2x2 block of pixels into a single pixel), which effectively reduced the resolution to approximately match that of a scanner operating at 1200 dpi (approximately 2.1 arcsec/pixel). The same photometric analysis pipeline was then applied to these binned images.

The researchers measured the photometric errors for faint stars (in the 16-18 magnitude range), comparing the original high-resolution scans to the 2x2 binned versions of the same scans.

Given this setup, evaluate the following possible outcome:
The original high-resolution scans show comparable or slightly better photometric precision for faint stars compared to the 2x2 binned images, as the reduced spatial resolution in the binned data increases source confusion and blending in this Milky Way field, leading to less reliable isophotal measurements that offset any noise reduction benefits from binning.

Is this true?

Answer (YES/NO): NO